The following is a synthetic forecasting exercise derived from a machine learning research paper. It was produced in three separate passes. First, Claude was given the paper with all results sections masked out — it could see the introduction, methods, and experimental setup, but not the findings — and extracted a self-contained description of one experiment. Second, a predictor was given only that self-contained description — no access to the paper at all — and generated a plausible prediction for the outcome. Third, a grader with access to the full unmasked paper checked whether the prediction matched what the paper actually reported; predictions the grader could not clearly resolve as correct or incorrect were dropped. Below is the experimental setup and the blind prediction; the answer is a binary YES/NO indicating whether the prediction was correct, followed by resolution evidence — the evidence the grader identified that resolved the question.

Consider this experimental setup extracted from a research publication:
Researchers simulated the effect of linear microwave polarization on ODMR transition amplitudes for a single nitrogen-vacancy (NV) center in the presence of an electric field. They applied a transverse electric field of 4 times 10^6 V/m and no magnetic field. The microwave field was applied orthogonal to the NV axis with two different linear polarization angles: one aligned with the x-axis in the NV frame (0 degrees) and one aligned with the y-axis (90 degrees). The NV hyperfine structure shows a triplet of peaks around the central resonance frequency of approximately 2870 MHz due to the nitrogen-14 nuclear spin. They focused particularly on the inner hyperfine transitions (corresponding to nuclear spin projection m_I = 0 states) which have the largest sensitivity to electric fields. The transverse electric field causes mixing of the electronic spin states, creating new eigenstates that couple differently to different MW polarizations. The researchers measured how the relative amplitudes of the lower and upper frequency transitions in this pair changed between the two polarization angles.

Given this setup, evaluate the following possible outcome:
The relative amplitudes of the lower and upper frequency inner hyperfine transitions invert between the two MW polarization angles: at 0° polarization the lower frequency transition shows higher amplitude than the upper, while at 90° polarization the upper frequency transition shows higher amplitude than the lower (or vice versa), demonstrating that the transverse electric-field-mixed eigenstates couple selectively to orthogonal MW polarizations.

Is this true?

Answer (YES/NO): YES